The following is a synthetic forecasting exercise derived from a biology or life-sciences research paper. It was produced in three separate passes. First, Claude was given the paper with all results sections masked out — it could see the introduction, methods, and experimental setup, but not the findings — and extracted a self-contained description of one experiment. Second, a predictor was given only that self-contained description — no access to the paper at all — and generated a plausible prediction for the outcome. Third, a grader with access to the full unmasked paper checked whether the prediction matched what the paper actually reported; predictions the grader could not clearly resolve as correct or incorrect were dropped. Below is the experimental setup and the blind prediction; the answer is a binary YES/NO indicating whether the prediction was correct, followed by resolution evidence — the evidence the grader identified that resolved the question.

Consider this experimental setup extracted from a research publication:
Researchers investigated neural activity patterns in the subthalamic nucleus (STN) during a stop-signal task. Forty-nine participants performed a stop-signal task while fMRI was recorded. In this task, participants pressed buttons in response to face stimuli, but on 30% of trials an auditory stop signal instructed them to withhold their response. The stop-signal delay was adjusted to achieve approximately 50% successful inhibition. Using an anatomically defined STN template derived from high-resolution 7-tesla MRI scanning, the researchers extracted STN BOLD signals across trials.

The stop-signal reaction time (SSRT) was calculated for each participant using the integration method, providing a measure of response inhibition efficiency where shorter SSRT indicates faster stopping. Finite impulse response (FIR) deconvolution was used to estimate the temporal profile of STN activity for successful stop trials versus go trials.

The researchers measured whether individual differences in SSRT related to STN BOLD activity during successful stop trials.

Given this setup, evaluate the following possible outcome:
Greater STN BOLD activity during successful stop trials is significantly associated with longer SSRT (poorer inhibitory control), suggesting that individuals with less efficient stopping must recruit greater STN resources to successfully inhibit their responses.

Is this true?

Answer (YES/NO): NO